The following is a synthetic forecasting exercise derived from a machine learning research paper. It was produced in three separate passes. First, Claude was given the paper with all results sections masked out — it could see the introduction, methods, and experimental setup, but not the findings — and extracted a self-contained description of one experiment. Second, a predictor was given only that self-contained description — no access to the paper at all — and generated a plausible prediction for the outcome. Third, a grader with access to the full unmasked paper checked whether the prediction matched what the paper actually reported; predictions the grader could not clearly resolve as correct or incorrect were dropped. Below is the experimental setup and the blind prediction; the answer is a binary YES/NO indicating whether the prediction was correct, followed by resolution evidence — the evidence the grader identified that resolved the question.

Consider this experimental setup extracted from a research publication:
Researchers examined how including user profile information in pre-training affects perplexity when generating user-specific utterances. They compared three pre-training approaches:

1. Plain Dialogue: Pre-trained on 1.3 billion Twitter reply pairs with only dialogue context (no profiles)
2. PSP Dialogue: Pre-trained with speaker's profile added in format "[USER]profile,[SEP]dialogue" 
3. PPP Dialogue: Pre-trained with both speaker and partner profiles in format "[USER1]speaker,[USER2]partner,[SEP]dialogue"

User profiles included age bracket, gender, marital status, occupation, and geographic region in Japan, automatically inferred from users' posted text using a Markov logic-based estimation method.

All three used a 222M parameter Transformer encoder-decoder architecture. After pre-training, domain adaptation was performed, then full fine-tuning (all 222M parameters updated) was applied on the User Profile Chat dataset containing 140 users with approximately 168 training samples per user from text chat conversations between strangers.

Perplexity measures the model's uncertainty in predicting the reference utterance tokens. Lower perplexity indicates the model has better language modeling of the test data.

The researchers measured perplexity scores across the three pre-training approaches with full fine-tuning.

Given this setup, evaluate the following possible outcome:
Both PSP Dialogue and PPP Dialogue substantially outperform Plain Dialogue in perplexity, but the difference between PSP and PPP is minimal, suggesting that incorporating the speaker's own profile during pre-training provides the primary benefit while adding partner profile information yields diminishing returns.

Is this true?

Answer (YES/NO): NO